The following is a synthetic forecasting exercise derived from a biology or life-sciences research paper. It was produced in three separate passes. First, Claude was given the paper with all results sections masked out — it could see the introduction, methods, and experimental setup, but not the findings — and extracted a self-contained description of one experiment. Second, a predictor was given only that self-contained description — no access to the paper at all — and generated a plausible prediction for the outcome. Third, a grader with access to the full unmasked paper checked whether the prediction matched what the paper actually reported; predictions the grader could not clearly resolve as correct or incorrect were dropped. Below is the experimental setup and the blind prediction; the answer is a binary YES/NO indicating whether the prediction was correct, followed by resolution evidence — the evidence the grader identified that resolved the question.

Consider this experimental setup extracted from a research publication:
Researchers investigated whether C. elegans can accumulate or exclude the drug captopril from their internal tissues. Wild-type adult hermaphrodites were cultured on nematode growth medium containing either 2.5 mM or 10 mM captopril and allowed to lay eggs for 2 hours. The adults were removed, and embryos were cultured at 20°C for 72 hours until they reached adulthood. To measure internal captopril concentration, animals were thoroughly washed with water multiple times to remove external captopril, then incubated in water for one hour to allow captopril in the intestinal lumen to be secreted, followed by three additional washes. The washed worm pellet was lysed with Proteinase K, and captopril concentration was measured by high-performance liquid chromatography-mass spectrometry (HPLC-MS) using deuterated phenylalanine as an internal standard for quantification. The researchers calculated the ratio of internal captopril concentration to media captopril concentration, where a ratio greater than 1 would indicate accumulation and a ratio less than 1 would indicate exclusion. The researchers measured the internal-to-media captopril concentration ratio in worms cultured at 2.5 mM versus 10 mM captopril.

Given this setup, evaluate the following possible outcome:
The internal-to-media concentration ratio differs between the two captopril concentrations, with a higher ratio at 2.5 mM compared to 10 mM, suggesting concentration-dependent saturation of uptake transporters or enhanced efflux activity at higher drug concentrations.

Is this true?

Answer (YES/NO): YES